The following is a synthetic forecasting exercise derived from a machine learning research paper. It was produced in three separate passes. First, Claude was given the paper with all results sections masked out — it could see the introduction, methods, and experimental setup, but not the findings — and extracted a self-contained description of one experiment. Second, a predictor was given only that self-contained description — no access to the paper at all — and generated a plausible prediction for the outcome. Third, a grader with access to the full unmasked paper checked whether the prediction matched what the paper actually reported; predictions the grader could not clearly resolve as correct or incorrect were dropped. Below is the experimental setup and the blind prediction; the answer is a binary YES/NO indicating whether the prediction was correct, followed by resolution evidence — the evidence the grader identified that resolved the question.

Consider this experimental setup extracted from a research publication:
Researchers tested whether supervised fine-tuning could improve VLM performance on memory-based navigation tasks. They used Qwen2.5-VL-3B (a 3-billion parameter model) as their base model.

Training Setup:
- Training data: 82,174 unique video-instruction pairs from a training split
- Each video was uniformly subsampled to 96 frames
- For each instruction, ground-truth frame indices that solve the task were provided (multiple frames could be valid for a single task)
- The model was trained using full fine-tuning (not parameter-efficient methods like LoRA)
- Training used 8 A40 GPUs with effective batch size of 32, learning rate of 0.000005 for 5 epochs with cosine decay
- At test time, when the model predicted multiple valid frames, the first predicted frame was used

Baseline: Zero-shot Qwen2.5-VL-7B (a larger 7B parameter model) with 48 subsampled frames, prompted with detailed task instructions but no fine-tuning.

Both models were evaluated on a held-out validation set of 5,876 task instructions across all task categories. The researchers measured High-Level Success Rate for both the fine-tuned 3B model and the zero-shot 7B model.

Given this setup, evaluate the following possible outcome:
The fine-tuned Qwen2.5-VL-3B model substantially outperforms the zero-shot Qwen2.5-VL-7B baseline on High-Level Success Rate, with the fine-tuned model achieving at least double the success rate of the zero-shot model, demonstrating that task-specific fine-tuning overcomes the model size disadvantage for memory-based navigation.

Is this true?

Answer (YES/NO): YES